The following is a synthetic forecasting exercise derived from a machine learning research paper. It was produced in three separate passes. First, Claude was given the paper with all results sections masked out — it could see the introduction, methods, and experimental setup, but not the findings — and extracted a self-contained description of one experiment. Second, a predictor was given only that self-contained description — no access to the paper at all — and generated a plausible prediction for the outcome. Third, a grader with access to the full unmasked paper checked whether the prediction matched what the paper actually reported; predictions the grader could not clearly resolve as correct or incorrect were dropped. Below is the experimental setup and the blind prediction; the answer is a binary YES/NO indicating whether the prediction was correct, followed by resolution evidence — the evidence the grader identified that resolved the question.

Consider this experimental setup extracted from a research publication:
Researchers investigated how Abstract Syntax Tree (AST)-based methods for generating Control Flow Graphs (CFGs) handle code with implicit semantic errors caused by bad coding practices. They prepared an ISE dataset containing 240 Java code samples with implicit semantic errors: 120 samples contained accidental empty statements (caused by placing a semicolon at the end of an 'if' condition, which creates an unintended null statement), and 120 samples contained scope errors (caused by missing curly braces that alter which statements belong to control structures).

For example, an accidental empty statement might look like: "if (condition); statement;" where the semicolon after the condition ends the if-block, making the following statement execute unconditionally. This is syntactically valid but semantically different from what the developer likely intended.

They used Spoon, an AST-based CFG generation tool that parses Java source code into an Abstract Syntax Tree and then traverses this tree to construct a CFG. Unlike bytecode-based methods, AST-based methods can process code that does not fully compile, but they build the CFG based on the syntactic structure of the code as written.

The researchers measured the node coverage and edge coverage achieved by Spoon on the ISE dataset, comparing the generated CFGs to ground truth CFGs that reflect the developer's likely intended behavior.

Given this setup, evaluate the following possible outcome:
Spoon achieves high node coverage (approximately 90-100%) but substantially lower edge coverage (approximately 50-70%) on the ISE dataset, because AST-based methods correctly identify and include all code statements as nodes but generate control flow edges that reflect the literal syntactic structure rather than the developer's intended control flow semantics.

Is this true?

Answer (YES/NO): NO